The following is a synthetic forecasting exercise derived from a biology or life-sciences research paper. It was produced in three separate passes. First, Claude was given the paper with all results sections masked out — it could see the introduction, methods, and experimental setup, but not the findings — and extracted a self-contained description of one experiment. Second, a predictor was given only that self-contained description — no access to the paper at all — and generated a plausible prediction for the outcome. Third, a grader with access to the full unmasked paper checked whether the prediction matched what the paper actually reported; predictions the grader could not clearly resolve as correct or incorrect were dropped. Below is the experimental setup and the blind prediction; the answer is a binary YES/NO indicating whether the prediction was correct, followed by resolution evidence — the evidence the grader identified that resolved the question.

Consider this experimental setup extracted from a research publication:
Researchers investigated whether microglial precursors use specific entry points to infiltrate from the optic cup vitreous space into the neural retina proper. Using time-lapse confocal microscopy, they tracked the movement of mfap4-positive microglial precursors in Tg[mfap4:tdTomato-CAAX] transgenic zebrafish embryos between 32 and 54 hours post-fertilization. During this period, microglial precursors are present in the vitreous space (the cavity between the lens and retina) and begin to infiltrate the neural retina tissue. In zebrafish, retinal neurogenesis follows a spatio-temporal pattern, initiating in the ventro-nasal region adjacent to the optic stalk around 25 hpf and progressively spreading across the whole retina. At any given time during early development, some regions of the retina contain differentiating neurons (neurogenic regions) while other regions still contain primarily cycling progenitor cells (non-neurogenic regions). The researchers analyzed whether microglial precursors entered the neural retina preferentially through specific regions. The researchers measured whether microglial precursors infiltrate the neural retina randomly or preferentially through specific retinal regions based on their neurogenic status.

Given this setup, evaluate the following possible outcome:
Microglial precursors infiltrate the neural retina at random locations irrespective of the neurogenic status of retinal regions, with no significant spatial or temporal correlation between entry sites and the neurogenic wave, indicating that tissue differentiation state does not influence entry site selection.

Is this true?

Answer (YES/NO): NO